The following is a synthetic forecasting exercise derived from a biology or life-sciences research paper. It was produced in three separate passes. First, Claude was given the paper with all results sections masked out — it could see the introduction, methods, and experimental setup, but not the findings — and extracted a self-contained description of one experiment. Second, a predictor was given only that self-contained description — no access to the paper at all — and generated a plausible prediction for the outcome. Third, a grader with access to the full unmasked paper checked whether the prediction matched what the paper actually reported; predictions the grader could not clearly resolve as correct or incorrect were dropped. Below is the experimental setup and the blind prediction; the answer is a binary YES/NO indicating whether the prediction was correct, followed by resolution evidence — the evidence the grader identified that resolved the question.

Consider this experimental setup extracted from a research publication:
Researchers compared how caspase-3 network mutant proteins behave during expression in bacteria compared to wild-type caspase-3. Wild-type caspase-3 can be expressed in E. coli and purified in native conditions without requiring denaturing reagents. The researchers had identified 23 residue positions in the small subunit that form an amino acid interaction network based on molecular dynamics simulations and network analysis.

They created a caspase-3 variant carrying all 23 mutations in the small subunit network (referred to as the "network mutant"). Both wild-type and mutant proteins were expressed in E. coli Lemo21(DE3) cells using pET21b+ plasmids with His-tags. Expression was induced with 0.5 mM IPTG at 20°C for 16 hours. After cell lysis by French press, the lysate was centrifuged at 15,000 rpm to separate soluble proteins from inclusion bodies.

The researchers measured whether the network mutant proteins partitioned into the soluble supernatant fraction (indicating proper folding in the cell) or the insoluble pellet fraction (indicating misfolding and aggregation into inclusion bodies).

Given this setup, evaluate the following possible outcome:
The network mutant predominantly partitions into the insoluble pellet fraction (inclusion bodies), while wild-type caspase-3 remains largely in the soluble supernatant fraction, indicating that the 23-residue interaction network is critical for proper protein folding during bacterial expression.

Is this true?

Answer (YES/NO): YES